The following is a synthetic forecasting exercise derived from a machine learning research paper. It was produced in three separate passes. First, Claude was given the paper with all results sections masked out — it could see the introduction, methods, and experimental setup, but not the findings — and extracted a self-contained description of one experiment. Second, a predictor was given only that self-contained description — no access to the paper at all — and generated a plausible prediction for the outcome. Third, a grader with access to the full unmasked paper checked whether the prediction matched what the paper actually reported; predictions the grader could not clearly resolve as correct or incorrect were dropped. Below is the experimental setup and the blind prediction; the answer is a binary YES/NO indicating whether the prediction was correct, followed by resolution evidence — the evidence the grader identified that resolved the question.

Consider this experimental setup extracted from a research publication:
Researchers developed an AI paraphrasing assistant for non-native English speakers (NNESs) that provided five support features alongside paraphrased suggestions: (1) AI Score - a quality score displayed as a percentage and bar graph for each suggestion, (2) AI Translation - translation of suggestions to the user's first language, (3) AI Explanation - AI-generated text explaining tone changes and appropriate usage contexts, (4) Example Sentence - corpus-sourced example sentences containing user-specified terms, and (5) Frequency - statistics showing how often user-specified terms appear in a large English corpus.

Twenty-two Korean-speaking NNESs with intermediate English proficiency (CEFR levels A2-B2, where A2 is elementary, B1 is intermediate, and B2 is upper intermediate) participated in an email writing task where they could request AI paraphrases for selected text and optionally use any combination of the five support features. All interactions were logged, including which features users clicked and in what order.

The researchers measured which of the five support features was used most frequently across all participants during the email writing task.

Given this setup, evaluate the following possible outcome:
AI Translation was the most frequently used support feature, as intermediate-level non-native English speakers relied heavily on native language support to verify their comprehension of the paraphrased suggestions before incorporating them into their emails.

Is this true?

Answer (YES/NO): YES